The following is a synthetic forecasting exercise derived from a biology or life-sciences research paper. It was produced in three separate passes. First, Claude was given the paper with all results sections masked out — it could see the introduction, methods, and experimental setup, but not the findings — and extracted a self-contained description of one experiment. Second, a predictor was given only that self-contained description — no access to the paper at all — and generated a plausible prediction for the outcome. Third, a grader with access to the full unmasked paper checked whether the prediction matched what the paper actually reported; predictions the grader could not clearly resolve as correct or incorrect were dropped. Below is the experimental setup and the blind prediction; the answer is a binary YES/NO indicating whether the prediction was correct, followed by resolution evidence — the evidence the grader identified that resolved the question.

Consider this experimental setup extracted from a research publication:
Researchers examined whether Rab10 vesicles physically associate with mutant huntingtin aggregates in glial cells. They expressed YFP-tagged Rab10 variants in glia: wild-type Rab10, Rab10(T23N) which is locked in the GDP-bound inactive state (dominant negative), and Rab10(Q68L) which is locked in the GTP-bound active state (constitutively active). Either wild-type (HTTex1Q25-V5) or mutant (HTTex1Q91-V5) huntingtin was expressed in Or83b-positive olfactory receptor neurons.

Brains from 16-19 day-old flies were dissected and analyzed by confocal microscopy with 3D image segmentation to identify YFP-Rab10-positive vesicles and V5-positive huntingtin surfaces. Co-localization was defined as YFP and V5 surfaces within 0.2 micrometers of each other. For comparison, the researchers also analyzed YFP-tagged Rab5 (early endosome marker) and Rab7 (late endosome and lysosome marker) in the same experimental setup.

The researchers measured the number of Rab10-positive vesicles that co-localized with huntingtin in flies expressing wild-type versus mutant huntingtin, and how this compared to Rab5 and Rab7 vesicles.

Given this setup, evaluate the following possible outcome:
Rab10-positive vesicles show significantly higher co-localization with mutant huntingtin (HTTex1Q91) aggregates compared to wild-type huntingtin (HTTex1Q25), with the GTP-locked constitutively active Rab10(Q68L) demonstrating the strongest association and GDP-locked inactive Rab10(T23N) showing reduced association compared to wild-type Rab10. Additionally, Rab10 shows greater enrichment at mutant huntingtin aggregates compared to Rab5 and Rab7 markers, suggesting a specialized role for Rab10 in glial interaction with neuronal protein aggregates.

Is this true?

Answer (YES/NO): NO